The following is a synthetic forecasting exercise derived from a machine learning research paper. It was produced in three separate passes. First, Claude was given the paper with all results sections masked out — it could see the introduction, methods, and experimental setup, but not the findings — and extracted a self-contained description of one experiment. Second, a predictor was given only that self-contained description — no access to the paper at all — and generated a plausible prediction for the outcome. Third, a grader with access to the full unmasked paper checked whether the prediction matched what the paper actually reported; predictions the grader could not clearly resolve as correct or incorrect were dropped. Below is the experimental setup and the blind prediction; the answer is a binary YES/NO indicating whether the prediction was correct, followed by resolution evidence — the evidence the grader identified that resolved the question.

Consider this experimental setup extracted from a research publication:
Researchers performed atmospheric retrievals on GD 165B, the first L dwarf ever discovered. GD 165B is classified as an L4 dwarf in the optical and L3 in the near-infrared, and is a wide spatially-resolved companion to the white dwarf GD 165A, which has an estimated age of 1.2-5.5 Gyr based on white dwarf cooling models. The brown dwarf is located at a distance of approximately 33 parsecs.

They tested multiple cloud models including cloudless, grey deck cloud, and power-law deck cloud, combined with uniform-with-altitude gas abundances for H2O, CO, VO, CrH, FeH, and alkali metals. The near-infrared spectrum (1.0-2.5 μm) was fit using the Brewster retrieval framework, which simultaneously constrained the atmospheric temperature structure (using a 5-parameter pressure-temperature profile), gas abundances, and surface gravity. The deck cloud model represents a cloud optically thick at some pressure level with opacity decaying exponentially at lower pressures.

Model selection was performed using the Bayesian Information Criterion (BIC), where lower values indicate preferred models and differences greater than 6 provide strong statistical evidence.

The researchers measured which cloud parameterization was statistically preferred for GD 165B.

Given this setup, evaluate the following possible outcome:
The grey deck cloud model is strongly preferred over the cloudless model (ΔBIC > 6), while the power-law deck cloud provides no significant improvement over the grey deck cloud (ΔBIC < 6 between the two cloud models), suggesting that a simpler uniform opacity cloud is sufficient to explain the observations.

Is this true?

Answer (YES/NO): NO